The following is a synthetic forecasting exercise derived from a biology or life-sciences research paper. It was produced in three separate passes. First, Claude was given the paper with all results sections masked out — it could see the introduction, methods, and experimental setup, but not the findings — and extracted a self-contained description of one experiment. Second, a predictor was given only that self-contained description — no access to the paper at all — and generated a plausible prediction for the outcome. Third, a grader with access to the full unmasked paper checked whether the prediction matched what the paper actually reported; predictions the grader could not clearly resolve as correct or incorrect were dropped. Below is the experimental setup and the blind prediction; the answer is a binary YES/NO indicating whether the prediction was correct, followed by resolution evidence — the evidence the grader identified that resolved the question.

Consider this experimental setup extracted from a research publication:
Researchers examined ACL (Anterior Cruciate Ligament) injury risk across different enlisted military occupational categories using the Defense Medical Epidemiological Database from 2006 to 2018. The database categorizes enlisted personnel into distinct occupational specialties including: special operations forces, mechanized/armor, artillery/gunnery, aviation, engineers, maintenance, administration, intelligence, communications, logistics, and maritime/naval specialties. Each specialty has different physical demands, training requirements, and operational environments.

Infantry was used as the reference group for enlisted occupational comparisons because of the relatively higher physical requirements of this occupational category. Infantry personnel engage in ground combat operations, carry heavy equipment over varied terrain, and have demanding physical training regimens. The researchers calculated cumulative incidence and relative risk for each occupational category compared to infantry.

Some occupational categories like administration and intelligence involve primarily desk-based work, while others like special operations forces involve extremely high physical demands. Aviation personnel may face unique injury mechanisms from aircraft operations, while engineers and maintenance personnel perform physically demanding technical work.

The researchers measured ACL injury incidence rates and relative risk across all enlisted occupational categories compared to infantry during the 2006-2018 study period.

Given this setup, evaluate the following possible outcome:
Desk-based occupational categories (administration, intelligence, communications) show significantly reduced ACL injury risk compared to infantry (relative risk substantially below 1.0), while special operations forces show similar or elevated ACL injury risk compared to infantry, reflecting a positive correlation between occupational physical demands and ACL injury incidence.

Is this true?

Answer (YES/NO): YES